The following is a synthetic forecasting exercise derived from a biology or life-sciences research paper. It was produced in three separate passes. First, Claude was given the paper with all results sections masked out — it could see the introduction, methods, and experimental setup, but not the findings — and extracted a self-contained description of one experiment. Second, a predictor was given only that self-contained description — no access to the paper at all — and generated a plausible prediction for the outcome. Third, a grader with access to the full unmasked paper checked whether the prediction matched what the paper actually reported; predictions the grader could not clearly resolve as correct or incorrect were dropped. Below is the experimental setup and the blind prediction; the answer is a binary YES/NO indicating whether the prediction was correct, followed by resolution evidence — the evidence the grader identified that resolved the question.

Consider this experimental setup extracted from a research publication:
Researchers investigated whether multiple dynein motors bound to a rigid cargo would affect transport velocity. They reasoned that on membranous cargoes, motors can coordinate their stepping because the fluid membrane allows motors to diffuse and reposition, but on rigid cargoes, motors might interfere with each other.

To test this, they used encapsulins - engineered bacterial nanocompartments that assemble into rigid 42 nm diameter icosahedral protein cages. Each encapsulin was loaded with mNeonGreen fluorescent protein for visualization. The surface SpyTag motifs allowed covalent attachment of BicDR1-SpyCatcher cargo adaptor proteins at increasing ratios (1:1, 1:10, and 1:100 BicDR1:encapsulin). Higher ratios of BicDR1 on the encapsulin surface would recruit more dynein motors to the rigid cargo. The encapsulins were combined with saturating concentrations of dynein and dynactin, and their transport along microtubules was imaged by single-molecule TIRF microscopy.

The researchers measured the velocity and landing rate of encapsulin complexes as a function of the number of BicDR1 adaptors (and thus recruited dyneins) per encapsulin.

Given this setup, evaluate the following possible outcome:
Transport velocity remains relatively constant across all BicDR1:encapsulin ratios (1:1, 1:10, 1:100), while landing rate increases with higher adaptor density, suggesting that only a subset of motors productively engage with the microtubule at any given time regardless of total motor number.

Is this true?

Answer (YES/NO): NO